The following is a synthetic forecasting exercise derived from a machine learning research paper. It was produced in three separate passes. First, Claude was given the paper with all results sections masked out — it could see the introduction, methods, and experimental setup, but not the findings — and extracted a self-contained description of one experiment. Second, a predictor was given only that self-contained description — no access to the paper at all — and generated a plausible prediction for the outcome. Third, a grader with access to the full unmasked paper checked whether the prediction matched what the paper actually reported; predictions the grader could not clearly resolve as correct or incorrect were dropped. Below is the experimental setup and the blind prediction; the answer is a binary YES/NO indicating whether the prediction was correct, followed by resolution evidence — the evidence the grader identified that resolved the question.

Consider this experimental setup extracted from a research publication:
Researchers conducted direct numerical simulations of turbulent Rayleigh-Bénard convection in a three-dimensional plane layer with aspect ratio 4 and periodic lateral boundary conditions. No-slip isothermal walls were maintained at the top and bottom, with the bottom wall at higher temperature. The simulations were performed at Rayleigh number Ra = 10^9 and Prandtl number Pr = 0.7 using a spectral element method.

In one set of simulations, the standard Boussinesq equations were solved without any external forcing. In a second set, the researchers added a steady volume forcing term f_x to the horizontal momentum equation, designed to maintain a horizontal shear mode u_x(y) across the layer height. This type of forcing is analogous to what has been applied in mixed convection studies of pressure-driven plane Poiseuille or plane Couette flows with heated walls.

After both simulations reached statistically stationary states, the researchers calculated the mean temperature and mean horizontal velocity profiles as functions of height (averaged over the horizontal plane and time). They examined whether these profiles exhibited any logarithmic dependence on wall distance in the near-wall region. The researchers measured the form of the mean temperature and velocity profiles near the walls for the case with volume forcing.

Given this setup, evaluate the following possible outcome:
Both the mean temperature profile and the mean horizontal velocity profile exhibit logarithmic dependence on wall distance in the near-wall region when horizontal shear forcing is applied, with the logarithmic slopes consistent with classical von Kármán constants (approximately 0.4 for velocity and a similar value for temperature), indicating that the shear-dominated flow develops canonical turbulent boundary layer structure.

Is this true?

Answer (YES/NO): NO